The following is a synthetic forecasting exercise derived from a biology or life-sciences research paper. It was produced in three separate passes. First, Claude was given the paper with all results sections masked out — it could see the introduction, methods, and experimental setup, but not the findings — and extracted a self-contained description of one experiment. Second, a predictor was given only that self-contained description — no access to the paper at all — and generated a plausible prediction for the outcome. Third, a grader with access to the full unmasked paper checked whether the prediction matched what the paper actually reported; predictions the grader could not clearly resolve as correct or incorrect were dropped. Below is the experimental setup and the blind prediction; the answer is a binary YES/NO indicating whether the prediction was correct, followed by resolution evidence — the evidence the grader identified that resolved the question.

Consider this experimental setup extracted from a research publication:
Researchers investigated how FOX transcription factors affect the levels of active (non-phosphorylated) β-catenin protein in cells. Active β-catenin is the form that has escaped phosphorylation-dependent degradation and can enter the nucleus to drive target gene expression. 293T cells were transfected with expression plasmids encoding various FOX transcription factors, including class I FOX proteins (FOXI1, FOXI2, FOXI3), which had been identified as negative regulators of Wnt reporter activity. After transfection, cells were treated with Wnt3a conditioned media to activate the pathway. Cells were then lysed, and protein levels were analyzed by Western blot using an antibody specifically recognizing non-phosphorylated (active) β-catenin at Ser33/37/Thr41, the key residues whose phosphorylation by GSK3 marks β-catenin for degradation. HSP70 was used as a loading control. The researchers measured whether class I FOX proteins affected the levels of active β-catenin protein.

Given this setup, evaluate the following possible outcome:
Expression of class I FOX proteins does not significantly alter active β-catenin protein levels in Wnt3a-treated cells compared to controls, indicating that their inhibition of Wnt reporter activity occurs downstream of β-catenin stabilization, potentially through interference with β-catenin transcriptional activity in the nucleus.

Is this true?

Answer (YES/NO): NO